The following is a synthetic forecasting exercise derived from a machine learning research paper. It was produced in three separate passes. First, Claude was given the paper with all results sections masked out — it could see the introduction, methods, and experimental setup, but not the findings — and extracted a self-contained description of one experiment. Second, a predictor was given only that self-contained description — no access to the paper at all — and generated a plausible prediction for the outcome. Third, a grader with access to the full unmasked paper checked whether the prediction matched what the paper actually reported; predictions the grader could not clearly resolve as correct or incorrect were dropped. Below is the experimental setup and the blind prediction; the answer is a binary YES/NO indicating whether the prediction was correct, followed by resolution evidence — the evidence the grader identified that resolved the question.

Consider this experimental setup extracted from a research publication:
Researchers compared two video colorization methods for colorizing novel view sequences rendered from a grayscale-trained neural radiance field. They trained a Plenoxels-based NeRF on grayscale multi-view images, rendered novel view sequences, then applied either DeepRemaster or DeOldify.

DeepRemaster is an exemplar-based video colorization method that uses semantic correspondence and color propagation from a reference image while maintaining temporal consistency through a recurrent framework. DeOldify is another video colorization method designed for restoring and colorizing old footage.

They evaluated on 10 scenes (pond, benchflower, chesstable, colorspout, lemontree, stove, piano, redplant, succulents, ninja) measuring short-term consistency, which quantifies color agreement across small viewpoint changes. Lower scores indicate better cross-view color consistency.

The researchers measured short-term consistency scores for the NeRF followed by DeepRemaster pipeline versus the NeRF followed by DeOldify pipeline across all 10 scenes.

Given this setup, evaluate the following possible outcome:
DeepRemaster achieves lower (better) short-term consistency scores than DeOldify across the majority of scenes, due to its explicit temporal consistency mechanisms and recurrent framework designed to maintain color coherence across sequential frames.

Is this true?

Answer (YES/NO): YES